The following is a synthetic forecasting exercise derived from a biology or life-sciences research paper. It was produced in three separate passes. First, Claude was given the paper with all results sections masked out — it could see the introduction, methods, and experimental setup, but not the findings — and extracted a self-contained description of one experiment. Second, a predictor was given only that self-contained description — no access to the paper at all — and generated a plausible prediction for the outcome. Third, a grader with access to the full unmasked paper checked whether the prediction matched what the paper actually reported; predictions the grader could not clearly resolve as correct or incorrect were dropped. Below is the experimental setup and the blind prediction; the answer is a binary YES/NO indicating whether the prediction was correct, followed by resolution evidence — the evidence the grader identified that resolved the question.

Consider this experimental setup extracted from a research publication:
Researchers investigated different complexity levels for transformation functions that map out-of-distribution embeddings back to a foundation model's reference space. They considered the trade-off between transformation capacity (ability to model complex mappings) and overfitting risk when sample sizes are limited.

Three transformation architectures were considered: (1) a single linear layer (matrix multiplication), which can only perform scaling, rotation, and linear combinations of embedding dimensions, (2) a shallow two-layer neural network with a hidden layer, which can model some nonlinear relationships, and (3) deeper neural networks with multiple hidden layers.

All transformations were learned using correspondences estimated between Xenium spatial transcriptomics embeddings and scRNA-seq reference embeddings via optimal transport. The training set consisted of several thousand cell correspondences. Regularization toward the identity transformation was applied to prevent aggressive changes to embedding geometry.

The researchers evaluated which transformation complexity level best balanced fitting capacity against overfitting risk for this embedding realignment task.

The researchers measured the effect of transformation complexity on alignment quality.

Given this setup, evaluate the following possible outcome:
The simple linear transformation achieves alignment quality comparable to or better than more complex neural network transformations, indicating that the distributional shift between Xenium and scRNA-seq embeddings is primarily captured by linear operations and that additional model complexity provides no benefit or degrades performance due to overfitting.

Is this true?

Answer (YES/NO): YES